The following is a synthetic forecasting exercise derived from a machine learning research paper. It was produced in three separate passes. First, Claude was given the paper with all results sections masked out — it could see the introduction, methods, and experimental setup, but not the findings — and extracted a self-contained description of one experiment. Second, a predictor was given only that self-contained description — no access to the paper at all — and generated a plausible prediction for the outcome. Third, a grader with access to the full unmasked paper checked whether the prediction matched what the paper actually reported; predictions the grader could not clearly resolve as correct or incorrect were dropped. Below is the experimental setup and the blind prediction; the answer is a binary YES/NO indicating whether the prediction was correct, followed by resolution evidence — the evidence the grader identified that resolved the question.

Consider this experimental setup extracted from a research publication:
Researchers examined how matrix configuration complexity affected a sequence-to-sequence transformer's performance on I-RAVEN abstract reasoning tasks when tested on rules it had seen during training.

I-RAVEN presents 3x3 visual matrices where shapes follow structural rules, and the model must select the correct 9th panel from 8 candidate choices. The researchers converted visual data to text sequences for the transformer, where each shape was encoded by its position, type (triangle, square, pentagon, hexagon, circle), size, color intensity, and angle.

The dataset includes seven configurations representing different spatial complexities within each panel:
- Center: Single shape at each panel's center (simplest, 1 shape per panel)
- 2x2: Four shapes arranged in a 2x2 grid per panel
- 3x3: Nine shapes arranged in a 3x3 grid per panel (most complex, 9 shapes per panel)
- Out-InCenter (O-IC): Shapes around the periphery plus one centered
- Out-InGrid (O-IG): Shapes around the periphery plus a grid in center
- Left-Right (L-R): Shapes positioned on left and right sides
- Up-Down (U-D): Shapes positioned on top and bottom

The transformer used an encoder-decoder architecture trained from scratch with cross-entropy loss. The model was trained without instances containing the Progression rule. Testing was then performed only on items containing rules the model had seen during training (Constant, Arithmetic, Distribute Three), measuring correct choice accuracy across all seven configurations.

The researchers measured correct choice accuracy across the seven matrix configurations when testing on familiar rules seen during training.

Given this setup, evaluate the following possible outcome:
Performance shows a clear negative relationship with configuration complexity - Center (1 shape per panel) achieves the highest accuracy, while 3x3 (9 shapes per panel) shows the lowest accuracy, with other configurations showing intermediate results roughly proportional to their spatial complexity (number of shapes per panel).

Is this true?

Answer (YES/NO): NO